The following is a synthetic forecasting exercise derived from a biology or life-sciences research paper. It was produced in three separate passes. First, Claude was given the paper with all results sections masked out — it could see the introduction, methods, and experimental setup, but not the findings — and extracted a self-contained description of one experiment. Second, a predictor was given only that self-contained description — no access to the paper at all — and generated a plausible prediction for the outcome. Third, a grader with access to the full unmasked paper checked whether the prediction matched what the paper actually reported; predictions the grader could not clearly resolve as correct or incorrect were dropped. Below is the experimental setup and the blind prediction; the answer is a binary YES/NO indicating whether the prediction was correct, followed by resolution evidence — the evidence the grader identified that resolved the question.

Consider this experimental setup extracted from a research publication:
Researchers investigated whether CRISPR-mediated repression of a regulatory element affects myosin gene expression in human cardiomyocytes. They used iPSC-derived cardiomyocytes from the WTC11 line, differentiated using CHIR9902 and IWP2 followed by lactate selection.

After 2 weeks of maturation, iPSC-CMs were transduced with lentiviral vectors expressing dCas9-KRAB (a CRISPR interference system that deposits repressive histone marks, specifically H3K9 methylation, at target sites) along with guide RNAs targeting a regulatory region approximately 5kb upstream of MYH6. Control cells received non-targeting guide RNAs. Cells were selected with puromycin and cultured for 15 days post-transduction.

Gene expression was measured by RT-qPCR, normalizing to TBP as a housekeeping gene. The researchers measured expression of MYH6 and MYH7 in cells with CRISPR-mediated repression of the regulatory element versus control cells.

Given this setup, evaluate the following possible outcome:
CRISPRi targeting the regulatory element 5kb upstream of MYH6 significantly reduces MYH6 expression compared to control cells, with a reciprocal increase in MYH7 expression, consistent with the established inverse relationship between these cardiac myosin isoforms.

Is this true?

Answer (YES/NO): NO